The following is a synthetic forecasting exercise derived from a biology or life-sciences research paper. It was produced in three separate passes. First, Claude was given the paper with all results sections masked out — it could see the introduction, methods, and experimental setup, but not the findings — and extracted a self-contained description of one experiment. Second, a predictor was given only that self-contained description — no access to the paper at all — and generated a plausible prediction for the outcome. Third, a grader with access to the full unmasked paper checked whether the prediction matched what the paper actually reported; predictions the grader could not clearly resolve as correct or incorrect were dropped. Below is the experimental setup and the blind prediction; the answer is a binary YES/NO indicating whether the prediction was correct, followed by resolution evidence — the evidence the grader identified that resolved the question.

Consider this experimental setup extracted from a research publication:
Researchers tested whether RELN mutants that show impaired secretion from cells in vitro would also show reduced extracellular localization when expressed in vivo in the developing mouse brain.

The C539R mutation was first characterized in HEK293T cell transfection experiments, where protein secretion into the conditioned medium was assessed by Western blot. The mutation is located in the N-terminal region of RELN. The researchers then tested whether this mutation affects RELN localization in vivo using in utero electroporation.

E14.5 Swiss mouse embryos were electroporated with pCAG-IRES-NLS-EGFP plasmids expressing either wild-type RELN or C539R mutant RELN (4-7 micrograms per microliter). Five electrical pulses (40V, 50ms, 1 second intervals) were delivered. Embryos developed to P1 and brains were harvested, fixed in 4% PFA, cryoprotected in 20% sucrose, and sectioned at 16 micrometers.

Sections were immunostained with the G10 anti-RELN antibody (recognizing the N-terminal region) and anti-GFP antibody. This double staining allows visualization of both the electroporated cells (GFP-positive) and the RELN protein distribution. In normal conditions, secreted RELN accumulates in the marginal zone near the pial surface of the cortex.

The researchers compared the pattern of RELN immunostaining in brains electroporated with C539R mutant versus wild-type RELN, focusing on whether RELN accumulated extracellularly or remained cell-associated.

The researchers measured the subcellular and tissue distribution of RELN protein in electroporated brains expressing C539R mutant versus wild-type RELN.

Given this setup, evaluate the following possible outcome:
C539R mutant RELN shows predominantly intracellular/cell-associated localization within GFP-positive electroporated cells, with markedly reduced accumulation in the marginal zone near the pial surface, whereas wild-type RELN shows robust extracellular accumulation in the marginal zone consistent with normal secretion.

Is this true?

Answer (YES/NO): NO